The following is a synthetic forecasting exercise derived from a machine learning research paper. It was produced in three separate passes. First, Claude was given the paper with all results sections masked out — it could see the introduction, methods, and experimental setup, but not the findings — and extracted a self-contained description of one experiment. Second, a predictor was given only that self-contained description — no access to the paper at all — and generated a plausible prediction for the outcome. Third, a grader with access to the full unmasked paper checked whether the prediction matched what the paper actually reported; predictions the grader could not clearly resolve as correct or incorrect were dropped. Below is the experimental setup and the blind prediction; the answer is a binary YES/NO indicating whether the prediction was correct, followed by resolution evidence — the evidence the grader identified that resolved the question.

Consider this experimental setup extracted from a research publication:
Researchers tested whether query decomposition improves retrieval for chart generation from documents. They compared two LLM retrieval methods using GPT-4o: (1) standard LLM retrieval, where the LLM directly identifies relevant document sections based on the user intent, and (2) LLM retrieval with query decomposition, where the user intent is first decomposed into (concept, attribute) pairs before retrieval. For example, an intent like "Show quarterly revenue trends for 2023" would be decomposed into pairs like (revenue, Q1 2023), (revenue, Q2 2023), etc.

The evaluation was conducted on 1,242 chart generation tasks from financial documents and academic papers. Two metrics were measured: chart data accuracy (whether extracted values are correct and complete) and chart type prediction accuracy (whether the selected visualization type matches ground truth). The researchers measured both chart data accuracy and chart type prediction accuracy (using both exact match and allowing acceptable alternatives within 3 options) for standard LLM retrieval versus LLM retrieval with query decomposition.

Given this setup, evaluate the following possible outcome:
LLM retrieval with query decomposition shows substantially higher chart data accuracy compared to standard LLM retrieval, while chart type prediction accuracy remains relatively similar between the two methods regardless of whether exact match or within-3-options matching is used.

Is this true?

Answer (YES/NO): NO